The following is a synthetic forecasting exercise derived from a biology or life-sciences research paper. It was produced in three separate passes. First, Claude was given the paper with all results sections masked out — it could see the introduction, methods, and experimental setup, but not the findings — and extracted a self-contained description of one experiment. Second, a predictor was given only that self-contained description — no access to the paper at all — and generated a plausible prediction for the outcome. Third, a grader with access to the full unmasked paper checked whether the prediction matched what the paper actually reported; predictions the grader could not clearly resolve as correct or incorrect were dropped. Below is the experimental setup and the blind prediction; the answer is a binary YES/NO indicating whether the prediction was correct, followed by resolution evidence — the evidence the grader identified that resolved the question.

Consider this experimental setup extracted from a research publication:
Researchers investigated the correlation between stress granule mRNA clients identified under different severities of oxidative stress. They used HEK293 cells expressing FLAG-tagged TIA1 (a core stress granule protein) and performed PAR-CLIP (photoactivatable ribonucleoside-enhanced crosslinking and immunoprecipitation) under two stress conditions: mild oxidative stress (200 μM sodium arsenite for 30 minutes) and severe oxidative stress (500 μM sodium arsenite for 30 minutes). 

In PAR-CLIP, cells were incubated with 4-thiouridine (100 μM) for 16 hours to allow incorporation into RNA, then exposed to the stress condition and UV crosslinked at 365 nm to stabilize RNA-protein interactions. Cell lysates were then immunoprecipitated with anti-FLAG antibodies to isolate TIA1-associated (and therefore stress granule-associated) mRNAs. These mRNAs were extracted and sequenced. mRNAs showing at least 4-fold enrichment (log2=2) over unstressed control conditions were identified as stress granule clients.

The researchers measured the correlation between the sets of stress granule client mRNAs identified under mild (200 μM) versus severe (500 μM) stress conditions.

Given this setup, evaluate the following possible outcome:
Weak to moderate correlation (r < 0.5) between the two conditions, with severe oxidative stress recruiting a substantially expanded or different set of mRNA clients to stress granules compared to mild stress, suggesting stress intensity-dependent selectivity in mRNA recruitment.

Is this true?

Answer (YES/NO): NO